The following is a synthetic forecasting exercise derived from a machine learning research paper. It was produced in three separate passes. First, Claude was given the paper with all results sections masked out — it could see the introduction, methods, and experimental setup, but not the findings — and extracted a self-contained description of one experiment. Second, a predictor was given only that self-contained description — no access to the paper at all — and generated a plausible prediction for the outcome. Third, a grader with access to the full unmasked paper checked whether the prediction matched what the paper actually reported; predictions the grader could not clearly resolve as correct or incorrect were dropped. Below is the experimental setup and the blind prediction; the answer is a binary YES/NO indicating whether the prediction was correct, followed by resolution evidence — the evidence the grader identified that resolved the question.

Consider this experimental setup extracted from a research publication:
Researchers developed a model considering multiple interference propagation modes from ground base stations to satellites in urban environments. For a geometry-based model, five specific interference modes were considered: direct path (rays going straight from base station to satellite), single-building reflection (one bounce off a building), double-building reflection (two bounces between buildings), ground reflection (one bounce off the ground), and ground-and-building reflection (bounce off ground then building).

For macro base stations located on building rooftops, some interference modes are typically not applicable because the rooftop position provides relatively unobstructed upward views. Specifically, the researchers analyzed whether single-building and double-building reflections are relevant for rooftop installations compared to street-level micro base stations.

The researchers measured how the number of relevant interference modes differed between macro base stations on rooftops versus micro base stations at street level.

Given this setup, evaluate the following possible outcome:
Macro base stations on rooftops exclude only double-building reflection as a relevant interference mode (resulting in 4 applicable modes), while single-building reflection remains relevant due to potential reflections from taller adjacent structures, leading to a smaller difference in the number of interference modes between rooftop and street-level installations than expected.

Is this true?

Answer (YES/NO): NO